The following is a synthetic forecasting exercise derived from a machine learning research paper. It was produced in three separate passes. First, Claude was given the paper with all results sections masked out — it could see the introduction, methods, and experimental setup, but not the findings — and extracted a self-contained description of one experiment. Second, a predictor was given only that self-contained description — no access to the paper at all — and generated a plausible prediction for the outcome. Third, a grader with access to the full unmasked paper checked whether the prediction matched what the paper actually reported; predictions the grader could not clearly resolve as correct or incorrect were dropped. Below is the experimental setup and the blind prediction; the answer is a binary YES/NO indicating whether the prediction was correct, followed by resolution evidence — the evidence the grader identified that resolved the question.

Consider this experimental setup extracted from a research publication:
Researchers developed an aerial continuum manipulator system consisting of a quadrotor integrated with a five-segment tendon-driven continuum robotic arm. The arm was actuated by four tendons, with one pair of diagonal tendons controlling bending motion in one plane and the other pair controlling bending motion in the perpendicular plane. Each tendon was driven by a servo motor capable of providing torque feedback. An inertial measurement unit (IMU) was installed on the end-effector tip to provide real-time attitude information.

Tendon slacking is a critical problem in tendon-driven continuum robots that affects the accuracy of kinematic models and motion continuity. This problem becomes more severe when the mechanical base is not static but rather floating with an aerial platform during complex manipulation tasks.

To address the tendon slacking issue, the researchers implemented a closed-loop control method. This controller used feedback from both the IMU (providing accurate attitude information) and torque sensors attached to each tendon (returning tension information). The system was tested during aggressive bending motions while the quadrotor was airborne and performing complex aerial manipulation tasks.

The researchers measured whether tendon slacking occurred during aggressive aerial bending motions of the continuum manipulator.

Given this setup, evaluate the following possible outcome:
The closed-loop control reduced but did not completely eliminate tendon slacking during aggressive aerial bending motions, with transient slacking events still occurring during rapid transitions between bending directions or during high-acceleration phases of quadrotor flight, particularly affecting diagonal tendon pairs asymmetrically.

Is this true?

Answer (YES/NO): NO